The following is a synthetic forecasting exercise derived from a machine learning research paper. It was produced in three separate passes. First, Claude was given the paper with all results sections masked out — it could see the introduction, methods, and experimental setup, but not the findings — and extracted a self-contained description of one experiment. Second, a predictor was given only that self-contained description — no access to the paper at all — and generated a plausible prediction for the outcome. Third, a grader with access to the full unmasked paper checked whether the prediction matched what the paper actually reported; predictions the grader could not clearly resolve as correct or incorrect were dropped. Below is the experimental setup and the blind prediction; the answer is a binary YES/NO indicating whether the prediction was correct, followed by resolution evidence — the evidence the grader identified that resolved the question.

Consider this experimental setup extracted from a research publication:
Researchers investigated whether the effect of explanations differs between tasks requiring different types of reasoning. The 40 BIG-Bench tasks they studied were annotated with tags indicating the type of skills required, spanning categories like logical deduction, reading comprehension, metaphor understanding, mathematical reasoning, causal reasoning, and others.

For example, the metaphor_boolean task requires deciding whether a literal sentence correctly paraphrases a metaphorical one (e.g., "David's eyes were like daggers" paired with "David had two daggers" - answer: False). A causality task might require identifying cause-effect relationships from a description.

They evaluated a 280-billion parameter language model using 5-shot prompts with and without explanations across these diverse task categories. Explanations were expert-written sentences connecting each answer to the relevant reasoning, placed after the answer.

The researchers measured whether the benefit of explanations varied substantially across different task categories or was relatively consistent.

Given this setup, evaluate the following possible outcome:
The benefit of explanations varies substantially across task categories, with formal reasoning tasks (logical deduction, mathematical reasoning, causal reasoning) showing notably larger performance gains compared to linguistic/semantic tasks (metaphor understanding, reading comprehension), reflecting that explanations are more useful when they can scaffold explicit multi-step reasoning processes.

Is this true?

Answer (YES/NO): NO